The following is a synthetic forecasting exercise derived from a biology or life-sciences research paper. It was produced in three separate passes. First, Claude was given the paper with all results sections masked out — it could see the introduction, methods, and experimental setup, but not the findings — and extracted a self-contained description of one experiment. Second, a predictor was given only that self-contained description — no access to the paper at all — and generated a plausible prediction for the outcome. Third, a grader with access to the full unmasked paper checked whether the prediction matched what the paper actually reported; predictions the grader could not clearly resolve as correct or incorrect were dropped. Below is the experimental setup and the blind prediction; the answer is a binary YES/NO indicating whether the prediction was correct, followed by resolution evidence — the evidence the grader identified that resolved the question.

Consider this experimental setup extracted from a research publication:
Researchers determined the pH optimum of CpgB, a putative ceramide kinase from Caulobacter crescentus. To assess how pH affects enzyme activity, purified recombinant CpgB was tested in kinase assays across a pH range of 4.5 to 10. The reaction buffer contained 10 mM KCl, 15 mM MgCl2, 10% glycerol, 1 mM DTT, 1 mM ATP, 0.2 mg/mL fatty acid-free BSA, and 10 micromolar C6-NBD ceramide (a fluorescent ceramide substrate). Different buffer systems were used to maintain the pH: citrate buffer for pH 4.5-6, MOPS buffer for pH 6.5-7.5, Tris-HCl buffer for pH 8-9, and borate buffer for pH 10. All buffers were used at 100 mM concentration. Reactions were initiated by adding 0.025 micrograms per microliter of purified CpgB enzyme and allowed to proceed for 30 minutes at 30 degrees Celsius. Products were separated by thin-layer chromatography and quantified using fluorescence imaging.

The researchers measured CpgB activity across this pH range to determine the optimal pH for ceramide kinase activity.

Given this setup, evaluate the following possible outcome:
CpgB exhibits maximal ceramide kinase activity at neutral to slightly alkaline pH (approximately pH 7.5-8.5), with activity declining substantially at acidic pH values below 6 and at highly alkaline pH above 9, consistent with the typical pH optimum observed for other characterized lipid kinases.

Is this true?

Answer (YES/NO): YES